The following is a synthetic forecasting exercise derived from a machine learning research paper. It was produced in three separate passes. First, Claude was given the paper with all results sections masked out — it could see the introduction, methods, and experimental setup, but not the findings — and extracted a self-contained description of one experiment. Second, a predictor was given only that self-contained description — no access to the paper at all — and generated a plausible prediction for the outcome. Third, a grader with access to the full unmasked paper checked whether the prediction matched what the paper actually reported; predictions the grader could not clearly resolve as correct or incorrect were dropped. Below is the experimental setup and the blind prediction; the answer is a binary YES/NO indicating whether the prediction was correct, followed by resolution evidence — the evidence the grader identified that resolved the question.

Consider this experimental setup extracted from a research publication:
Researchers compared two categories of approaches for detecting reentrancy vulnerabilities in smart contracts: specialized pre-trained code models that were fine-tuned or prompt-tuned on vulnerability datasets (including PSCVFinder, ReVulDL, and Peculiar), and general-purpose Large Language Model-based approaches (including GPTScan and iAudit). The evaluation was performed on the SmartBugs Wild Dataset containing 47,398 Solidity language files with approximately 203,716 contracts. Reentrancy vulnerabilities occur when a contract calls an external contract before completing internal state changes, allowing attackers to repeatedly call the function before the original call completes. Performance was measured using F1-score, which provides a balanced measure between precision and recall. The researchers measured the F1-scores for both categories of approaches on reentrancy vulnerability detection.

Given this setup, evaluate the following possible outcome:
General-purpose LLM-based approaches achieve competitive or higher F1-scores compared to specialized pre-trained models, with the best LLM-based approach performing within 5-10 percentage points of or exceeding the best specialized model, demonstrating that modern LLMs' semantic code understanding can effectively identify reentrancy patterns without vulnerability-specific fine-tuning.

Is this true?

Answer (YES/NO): NO